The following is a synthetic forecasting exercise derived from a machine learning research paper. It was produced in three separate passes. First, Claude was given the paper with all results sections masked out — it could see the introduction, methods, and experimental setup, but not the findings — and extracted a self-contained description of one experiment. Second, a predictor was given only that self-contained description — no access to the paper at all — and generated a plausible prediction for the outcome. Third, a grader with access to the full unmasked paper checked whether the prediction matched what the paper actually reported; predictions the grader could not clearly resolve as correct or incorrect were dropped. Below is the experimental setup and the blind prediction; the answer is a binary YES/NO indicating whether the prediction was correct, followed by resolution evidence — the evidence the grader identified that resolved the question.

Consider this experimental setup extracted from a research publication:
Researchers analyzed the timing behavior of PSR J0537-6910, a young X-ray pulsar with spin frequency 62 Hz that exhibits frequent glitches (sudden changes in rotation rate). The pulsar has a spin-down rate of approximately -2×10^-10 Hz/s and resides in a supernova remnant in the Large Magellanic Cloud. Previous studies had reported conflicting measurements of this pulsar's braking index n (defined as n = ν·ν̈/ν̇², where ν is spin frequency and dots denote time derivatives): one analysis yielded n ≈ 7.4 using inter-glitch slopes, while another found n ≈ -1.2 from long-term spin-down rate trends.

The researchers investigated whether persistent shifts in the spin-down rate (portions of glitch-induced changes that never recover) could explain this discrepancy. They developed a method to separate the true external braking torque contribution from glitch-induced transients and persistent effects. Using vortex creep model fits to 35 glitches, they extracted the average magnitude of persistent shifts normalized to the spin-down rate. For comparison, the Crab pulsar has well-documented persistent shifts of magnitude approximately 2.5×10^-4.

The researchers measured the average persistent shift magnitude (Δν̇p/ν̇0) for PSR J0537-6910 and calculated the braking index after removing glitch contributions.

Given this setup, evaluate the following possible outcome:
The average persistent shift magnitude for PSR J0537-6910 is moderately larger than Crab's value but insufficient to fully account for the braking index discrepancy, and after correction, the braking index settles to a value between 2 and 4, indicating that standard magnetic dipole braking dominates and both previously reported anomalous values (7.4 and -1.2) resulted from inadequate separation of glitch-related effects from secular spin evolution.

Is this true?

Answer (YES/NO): NO